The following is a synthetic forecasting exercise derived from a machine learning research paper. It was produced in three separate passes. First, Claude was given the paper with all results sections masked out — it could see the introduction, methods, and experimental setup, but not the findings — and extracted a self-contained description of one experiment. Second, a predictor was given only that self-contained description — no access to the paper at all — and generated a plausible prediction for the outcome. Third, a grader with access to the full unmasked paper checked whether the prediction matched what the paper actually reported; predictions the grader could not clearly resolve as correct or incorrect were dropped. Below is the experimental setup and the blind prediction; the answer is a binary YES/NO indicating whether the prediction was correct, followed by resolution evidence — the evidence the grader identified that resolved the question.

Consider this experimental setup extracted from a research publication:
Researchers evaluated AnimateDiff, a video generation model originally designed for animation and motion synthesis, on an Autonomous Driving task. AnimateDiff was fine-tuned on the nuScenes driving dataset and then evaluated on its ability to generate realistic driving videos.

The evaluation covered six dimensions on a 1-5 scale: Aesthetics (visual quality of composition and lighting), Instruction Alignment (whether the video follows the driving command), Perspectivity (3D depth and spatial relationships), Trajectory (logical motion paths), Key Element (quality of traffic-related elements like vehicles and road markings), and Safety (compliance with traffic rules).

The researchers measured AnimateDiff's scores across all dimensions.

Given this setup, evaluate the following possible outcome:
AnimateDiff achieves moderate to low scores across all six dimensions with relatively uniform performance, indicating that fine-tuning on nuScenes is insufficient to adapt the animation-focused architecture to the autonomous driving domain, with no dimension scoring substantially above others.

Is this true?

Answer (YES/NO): NO